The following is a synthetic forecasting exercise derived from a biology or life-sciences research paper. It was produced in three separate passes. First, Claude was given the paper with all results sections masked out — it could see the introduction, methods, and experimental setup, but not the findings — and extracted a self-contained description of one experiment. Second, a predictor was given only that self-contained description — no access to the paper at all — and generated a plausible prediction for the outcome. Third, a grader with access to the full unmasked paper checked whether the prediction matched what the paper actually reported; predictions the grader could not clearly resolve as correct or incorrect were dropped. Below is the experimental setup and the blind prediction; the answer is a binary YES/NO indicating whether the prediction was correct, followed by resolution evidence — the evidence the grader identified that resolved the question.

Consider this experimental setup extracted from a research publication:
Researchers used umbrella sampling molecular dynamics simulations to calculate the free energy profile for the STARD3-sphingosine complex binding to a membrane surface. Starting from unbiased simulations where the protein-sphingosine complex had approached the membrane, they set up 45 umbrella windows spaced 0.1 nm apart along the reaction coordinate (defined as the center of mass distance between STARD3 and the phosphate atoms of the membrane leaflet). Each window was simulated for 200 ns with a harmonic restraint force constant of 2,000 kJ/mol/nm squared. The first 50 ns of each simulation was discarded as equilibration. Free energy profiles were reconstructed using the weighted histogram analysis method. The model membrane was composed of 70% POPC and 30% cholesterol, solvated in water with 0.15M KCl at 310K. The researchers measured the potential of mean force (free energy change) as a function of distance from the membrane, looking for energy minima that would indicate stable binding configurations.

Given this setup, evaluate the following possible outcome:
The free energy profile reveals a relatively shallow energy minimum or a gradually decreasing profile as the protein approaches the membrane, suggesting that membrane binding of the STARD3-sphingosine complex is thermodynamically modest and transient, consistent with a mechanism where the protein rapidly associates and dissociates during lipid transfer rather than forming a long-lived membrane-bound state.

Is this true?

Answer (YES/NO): NO